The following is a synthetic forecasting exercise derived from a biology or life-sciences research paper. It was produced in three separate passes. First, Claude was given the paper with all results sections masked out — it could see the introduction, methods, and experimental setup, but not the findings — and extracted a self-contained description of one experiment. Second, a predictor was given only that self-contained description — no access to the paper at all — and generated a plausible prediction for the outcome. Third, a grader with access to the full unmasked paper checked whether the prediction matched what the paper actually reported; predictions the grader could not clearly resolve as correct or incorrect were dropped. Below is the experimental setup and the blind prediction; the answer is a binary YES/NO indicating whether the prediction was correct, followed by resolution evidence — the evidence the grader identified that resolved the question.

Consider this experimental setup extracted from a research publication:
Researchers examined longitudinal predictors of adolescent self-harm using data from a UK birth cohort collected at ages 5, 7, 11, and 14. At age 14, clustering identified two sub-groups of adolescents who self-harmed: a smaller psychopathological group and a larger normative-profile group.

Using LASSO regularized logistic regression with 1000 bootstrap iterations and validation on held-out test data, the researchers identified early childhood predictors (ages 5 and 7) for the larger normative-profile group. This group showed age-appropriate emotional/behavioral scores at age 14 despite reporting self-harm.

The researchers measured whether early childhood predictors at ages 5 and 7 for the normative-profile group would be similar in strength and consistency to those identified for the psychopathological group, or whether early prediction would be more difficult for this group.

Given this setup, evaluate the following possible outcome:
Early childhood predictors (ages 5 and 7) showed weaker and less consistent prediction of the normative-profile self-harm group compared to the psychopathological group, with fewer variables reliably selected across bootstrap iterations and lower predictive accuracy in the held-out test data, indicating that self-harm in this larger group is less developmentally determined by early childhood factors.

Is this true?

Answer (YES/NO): YES